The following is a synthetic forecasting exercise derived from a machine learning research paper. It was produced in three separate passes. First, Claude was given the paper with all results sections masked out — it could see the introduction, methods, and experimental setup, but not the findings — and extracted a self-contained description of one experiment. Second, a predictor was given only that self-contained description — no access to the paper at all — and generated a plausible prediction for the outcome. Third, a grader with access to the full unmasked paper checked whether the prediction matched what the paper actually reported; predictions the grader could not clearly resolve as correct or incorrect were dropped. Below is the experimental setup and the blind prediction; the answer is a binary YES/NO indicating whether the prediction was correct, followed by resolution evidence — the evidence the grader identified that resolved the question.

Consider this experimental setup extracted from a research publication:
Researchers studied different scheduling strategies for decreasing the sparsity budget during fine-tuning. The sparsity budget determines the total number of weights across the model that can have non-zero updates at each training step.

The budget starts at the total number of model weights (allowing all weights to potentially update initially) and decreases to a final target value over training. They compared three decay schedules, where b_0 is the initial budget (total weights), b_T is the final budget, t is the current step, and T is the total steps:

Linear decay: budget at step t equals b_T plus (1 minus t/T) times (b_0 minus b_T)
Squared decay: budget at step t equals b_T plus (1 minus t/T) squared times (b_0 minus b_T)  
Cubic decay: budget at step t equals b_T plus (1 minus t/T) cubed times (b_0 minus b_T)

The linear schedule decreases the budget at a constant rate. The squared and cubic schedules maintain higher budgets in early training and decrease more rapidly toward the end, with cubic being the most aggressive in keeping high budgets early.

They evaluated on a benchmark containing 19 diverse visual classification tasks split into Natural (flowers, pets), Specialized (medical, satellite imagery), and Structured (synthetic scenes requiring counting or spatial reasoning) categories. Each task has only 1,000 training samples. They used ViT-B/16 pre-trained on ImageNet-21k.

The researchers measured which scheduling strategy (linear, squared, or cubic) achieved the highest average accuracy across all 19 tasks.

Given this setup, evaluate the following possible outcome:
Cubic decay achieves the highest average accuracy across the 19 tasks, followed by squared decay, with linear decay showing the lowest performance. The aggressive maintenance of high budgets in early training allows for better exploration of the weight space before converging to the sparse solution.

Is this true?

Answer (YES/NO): YES